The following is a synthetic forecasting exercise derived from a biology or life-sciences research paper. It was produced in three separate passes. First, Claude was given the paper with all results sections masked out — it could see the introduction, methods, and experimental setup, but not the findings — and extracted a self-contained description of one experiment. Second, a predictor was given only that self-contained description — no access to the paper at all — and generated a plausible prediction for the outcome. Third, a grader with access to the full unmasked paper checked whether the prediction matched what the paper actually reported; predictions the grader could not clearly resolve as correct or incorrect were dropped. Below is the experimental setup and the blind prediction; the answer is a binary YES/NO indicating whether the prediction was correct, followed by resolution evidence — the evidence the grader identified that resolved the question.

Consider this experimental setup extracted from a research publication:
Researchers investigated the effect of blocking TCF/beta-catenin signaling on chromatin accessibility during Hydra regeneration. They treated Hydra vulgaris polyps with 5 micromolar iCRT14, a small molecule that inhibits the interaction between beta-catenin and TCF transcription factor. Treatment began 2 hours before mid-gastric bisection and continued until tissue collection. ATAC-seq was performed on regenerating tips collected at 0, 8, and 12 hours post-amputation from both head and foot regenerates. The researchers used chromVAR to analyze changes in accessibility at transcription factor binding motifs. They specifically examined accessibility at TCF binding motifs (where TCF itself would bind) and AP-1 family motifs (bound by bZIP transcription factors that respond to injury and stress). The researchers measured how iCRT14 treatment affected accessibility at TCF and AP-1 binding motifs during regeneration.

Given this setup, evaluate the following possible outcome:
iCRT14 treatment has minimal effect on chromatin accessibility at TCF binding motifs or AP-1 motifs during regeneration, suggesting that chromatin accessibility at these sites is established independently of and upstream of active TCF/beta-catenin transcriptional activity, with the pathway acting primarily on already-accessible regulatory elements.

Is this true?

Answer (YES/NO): NO